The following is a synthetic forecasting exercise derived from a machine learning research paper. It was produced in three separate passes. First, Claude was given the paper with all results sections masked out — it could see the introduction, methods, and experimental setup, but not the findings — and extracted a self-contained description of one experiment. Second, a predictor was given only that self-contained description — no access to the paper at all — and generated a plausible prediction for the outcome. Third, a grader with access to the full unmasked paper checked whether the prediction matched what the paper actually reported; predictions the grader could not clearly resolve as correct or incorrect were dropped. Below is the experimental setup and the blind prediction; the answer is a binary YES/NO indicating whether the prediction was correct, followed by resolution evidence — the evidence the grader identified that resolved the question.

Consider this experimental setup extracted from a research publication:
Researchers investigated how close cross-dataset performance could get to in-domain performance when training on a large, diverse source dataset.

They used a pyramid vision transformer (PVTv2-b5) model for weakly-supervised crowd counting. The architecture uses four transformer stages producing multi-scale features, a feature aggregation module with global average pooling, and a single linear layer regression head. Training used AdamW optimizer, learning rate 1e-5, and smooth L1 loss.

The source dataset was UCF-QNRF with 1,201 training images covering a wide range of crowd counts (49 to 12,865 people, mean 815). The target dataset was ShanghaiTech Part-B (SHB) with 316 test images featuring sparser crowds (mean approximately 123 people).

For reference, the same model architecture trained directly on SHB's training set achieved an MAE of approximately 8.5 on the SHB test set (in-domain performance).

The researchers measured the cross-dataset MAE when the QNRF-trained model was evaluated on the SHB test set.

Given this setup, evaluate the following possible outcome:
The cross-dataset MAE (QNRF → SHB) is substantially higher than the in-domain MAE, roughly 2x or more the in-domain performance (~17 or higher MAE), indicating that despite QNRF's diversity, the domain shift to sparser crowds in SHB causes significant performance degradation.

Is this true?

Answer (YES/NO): NO